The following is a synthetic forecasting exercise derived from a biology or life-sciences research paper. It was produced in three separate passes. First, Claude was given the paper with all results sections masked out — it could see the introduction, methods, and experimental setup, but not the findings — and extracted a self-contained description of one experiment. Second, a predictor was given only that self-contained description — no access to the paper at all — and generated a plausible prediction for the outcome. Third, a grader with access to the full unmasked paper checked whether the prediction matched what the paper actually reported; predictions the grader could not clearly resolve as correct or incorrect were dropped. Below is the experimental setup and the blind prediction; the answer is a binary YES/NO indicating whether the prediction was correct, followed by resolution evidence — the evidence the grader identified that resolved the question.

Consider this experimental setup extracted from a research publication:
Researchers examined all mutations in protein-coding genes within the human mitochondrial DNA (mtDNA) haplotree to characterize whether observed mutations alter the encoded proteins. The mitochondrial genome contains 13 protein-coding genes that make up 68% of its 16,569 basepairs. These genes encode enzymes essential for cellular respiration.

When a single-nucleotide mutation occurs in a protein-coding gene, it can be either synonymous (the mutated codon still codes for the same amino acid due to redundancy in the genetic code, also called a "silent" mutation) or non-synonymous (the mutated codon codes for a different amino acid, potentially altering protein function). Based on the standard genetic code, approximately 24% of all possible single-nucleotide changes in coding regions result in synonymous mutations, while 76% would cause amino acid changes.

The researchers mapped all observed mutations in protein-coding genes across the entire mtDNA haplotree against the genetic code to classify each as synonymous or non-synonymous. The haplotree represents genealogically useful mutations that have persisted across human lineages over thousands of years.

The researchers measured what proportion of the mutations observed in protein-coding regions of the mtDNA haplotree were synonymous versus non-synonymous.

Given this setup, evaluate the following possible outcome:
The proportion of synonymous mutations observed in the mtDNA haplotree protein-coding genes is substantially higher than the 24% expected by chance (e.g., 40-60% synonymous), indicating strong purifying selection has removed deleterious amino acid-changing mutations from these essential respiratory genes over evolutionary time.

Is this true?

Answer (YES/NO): NO